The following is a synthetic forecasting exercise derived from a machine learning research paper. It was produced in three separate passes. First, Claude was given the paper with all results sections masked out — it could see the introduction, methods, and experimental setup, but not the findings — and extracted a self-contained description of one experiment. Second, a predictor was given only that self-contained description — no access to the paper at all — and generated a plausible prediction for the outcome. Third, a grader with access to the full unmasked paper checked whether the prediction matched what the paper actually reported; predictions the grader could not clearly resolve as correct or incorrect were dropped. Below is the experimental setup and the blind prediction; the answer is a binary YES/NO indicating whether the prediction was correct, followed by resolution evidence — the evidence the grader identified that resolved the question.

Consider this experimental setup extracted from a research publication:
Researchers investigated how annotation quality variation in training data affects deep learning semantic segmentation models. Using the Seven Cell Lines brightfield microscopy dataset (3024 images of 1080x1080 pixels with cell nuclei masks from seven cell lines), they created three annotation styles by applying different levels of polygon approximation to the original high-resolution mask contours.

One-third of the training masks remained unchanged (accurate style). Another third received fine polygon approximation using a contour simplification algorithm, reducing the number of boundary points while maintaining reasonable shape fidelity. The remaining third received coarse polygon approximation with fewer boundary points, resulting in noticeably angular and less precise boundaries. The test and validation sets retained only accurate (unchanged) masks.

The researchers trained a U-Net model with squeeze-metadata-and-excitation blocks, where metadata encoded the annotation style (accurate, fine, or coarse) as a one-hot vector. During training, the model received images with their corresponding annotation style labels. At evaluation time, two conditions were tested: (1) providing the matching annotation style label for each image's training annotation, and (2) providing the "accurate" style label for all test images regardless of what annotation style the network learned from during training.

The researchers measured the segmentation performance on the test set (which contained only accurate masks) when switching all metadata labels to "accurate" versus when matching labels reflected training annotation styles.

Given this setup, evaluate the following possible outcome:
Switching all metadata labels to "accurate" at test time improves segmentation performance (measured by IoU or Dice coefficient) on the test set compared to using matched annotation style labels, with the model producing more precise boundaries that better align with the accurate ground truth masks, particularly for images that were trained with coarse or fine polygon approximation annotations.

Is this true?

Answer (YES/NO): YES